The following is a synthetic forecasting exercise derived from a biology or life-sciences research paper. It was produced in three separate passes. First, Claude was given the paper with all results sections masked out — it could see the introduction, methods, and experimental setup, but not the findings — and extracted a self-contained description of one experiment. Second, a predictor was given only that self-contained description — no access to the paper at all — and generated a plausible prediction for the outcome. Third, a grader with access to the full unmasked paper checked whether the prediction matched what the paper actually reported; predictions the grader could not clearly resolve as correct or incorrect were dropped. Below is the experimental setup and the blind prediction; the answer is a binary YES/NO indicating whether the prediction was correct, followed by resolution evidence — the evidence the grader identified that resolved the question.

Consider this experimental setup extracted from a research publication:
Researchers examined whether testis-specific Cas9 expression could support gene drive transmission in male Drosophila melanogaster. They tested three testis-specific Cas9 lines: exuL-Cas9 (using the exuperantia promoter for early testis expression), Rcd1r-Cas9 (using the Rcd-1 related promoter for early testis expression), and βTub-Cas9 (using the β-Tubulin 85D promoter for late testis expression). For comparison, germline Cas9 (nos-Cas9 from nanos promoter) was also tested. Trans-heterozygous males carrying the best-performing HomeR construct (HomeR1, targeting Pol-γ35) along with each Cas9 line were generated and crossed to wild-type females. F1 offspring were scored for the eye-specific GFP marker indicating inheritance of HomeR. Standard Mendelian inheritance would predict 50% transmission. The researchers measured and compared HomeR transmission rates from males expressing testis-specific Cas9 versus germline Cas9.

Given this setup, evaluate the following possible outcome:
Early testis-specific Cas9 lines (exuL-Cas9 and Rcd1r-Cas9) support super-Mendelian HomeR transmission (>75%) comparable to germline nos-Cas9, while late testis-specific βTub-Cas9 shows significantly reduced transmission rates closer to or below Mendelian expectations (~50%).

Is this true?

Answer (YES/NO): NO